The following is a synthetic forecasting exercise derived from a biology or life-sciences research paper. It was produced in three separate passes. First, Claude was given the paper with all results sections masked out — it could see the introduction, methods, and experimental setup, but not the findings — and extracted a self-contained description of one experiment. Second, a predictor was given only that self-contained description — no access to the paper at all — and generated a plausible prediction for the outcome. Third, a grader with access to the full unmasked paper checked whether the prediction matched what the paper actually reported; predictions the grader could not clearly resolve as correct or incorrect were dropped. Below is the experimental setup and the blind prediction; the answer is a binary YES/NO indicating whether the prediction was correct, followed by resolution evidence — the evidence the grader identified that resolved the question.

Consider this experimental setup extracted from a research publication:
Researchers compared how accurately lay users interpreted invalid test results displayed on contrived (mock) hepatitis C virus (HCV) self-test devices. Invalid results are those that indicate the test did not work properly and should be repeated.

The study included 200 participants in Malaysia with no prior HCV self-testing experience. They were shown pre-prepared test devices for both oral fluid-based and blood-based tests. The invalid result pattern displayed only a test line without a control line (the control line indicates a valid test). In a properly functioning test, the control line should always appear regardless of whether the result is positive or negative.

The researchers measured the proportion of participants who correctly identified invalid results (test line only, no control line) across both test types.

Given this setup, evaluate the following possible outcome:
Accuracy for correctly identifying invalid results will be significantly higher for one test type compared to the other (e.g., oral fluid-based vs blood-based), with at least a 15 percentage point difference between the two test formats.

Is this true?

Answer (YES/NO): NO